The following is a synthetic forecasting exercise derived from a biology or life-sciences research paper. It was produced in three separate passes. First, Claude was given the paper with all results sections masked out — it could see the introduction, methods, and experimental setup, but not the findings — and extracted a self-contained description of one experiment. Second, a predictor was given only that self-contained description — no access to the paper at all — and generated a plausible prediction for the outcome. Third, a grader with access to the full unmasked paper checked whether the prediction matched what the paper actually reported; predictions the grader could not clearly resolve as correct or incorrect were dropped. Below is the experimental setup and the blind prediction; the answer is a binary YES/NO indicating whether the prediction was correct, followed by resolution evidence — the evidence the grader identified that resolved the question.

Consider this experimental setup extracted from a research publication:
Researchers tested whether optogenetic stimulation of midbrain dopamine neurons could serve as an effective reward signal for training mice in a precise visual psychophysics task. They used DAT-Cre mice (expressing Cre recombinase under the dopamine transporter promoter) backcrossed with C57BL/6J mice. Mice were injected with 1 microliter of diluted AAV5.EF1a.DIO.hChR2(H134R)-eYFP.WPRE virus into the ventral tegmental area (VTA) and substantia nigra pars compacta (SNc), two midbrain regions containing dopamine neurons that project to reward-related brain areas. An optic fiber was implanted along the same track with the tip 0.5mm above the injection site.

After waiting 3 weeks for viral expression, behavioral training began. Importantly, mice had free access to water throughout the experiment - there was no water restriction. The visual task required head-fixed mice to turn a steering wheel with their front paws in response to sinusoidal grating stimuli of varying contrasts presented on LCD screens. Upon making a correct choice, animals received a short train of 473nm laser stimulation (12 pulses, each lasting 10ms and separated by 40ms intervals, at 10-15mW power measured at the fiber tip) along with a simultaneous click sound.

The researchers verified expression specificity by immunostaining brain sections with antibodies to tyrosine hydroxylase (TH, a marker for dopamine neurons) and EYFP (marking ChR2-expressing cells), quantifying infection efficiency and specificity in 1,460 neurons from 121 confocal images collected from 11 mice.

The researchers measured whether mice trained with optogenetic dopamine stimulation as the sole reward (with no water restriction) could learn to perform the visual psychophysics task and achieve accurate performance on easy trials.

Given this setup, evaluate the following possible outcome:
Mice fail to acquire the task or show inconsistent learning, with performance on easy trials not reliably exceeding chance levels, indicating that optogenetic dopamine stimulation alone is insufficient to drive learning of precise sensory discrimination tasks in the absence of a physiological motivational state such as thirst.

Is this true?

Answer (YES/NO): NO